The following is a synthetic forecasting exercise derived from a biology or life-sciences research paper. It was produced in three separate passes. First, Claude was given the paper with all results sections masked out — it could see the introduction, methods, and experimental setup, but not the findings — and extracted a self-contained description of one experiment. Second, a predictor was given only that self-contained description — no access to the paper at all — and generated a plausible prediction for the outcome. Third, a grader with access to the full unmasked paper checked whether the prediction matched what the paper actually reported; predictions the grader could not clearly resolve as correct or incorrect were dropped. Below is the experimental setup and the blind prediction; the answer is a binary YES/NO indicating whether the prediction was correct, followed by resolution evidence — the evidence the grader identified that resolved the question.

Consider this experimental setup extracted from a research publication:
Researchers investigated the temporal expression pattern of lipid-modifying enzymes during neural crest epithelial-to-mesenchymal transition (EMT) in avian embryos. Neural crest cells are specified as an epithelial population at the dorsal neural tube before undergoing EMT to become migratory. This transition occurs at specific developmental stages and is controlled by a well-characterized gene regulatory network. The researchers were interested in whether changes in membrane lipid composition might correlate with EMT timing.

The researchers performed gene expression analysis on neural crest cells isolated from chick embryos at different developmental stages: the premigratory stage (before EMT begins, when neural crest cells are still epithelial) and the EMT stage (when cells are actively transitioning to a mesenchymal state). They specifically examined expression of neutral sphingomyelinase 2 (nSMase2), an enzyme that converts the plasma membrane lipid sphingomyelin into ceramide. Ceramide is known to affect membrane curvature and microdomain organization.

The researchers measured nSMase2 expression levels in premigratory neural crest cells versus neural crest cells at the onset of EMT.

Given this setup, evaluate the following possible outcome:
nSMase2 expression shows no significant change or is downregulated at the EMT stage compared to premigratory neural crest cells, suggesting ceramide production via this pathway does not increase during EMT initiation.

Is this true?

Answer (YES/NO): NO